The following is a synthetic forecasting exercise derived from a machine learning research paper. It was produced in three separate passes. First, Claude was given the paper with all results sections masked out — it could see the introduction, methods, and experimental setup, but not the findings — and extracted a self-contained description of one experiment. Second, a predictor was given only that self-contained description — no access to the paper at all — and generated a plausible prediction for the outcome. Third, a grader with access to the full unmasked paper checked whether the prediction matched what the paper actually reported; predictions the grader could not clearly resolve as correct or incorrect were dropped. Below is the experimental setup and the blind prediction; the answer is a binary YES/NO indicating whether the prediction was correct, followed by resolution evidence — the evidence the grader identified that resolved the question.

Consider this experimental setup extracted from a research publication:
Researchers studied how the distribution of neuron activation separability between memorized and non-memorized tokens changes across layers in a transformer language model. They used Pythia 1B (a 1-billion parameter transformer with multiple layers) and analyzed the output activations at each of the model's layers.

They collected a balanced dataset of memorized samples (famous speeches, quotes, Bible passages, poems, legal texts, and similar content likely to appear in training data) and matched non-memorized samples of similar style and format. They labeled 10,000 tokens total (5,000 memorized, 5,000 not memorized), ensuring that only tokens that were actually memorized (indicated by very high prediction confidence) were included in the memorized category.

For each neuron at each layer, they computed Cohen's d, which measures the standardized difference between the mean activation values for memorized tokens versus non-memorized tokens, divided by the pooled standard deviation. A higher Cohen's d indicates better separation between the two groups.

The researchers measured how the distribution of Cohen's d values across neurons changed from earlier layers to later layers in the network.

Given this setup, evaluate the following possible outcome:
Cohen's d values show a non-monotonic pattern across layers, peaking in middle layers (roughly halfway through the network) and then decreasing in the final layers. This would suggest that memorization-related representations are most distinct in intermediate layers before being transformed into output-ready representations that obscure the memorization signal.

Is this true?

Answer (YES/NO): NO